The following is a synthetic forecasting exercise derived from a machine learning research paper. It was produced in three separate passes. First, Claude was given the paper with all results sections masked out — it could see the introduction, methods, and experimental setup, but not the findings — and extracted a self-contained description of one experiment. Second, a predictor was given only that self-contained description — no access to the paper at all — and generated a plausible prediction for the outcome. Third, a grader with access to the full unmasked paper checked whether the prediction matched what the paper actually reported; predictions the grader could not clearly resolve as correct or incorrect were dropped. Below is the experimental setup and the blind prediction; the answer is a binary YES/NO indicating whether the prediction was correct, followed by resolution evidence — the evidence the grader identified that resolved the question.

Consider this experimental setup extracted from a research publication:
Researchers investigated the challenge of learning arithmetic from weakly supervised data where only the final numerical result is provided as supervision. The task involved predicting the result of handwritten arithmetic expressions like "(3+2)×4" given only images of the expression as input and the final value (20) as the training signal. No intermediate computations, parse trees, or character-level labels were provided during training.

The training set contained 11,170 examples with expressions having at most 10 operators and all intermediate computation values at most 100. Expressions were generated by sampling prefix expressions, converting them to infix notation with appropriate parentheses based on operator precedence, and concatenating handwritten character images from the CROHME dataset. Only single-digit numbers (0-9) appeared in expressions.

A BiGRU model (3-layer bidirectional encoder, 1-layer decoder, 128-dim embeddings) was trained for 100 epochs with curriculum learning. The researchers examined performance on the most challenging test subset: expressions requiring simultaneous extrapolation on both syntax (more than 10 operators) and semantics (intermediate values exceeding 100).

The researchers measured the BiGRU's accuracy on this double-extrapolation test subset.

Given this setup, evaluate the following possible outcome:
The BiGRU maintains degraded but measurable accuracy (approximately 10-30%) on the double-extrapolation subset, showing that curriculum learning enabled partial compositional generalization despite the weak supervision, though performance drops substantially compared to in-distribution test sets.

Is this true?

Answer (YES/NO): NO